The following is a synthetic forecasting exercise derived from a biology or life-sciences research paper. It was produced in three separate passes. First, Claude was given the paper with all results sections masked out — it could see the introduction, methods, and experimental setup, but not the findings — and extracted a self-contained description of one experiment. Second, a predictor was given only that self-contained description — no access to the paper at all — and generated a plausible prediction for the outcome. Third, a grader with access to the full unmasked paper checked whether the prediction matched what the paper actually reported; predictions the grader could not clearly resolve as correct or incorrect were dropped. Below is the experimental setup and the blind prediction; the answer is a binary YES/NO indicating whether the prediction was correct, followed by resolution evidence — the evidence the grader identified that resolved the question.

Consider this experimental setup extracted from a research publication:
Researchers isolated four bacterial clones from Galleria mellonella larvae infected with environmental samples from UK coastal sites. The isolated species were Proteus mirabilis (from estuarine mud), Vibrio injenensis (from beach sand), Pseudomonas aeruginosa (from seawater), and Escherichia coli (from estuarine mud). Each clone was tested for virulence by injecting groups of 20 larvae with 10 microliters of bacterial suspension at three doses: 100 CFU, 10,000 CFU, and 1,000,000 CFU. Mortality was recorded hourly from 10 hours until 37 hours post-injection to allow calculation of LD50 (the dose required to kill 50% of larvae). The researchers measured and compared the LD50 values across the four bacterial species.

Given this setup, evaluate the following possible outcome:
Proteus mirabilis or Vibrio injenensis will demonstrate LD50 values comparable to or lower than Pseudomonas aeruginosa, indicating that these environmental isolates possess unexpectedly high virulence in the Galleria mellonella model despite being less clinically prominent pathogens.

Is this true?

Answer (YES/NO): YES